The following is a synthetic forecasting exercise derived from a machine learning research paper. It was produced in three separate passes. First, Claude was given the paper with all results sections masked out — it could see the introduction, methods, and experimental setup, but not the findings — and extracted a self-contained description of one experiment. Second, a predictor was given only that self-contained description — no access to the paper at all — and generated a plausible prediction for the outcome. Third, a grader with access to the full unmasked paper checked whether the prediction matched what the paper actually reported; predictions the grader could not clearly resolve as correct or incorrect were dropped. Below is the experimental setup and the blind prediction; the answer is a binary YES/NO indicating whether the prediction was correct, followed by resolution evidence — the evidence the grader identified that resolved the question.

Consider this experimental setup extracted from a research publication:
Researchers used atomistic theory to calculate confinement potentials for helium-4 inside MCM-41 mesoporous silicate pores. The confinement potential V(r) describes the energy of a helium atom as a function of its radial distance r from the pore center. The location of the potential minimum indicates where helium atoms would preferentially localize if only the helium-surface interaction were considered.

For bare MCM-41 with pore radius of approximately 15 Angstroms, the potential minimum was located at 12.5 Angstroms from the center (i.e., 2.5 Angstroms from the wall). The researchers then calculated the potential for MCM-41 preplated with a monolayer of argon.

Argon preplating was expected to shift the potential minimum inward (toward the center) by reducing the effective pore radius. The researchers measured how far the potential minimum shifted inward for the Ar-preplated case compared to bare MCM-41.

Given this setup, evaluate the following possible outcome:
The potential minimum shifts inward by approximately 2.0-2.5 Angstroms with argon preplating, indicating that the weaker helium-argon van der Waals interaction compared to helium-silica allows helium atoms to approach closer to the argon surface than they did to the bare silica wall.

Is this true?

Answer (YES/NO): NO